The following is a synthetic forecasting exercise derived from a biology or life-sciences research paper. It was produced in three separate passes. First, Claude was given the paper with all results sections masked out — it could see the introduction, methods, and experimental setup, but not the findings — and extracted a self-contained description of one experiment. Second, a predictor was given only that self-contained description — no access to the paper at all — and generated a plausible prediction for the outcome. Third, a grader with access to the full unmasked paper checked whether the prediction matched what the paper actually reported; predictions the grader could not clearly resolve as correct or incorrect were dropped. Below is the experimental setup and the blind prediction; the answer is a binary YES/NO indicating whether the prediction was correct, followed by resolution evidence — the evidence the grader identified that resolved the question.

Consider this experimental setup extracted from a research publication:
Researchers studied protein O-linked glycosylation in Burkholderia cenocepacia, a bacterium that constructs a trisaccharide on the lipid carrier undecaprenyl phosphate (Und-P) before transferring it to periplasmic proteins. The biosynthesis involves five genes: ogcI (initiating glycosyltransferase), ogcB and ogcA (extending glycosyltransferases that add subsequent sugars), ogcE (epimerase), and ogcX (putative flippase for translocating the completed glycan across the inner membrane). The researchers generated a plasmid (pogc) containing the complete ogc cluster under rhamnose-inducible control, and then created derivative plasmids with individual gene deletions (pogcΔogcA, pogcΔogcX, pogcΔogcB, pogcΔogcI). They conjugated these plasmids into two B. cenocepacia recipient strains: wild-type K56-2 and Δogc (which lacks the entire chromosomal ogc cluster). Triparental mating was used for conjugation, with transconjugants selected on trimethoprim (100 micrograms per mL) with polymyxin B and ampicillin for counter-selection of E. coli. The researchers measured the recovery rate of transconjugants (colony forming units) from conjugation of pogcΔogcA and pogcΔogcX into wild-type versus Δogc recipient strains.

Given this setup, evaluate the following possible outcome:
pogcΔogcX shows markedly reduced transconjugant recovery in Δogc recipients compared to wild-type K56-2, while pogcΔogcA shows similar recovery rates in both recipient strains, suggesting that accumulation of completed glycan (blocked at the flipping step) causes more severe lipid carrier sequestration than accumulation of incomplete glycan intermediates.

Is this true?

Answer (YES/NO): NO